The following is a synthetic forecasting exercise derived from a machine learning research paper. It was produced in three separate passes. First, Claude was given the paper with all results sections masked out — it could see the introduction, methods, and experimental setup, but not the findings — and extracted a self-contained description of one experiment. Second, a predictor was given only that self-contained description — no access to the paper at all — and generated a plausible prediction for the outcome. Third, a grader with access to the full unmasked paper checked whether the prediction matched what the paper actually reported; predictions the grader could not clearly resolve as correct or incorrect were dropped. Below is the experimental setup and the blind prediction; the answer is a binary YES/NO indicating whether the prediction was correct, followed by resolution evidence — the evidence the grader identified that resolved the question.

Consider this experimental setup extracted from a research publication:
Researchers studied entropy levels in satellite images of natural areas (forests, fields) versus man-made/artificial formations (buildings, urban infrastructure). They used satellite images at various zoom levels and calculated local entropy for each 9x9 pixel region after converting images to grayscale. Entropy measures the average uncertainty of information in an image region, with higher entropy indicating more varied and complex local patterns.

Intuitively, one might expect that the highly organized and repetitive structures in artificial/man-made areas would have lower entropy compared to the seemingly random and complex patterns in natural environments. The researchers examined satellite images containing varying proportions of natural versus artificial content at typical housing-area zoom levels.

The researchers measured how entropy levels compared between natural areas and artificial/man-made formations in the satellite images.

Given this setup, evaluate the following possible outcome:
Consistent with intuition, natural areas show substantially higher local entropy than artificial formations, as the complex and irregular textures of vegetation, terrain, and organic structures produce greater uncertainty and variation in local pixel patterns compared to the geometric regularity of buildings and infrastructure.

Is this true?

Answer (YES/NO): NO